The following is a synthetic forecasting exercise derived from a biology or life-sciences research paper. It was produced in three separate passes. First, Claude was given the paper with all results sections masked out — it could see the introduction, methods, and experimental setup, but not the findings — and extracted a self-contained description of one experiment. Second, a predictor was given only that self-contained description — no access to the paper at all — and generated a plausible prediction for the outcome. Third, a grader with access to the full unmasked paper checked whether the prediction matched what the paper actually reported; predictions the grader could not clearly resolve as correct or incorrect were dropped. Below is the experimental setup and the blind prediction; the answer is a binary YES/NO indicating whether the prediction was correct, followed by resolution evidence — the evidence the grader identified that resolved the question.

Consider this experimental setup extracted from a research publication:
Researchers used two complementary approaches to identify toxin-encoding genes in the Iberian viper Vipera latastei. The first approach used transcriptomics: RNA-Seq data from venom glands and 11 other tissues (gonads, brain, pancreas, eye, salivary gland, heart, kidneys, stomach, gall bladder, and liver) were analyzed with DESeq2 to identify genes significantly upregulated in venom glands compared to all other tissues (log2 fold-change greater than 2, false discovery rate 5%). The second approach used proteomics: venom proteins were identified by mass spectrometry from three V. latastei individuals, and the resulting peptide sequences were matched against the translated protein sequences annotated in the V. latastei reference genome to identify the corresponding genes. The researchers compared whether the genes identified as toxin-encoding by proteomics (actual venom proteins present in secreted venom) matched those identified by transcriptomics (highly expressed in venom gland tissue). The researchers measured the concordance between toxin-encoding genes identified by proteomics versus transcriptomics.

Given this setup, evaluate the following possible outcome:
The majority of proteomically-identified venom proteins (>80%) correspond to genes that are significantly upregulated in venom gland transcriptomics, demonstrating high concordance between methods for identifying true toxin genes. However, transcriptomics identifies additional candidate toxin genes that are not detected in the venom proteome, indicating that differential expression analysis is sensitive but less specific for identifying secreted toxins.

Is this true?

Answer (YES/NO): NO